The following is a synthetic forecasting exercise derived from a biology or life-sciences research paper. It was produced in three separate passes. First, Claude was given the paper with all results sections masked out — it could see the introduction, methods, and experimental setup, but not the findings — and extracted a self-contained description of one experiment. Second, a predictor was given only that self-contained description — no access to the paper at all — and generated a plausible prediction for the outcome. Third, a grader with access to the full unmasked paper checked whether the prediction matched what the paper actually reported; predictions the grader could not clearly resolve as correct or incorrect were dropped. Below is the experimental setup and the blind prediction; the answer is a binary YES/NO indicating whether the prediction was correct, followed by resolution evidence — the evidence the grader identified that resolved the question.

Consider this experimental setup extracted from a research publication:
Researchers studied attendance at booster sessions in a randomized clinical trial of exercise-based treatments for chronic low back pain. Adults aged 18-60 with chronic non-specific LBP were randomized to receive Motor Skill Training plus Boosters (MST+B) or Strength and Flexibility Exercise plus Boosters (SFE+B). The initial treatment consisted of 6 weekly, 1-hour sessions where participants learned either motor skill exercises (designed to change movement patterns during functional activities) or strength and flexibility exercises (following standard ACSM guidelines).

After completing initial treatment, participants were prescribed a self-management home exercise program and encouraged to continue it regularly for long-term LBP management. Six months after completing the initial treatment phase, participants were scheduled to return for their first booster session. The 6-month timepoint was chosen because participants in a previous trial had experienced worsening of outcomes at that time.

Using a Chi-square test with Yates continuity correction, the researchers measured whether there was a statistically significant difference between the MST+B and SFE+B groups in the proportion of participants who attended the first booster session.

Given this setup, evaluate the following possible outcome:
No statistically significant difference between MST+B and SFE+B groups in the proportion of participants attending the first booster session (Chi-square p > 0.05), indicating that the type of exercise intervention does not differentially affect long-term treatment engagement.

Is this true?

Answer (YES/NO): YES